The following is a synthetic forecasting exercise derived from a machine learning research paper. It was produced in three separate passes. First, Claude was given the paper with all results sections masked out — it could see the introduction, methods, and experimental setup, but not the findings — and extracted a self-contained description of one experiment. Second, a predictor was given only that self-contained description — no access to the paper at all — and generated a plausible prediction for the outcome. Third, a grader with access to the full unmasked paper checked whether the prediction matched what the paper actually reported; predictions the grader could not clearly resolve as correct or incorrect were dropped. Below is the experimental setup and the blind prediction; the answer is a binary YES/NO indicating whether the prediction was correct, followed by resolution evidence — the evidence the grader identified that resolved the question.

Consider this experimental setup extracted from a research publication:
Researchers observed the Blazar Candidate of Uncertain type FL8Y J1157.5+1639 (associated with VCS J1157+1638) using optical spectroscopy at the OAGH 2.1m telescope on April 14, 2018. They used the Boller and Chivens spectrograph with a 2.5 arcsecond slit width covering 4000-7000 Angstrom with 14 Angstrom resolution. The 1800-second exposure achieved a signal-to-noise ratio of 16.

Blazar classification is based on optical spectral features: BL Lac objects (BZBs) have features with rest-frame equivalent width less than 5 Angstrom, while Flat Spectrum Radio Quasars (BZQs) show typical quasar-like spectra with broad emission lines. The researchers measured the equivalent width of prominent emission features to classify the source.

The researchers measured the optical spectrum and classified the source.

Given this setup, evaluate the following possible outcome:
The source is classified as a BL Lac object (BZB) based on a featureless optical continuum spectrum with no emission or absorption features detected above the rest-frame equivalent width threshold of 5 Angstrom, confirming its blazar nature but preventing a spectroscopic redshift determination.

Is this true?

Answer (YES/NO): NO